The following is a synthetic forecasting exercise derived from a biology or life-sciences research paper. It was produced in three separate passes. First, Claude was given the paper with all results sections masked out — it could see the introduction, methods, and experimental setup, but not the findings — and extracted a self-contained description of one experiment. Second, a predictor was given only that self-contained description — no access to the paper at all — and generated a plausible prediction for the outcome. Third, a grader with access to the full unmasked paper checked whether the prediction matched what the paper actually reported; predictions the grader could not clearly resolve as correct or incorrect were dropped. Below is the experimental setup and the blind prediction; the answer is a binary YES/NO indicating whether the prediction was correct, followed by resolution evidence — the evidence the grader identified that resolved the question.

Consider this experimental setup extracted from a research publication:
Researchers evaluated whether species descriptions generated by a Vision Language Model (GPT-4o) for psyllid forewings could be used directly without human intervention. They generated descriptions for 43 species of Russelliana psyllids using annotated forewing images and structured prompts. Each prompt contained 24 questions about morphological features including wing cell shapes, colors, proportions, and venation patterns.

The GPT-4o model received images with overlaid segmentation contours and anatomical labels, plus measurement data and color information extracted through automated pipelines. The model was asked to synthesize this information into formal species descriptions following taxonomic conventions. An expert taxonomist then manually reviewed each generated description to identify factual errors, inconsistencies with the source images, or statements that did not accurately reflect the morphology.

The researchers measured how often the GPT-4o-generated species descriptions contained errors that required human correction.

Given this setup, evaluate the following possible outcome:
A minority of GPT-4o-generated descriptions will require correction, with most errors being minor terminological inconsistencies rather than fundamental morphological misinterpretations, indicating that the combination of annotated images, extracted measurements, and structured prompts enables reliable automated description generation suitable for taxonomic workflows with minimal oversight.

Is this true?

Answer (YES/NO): NO